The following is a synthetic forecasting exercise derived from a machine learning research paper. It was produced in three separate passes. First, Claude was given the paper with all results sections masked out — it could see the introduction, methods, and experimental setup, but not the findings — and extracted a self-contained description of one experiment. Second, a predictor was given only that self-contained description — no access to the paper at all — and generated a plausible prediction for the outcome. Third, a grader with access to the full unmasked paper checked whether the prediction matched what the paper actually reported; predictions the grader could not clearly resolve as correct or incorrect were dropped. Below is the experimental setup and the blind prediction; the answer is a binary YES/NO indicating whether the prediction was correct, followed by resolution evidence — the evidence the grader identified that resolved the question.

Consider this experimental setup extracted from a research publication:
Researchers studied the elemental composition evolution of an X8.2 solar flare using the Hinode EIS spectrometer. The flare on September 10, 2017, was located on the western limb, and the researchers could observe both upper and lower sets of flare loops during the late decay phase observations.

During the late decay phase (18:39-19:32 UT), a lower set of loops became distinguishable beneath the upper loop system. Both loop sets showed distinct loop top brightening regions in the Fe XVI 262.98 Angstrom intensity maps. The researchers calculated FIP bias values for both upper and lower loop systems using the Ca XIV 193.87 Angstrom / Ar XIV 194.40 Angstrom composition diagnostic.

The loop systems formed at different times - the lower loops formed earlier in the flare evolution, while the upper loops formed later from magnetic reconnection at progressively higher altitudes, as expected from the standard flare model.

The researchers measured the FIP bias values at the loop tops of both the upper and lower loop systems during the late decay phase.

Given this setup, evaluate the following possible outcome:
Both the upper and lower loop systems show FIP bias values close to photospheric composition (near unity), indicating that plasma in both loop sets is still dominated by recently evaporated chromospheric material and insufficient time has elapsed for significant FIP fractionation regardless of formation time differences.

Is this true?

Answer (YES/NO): NO